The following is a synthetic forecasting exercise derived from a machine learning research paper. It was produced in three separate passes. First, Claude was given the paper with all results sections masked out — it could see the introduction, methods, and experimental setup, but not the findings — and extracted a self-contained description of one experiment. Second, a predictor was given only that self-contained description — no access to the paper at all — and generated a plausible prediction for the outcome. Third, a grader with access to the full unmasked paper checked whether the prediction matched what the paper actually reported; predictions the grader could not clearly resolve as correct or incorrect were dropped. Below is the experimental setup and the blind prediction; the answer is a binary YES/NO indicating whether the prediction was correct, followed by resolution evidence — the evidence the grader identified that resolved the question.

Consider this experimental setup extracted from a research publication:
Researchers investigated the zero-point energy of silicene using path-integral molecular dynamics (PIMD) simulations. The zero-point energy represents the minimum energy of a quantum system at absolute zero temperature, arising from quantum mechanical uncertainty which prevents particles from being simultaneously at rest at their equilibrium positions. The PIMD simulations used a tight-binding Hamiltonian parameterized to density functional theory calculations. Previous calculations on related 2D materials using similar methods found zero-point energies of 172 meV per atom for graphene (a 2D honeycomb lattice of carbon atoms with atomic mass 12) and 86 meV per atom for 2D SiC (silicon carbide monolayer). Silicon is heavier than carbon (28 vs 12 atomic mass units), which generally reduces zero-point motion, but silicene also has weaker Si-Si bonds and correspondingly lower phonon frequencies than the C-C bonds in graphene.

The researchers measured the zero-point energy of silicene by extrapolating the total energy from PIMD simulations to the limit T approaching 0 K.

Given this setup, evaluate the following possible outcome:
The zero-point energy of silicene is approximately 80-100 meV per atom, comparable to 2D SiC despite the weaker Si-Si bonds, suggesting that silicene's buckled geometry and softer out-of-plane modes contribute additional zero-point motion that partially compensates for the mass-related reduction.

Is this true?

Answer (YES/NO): NO